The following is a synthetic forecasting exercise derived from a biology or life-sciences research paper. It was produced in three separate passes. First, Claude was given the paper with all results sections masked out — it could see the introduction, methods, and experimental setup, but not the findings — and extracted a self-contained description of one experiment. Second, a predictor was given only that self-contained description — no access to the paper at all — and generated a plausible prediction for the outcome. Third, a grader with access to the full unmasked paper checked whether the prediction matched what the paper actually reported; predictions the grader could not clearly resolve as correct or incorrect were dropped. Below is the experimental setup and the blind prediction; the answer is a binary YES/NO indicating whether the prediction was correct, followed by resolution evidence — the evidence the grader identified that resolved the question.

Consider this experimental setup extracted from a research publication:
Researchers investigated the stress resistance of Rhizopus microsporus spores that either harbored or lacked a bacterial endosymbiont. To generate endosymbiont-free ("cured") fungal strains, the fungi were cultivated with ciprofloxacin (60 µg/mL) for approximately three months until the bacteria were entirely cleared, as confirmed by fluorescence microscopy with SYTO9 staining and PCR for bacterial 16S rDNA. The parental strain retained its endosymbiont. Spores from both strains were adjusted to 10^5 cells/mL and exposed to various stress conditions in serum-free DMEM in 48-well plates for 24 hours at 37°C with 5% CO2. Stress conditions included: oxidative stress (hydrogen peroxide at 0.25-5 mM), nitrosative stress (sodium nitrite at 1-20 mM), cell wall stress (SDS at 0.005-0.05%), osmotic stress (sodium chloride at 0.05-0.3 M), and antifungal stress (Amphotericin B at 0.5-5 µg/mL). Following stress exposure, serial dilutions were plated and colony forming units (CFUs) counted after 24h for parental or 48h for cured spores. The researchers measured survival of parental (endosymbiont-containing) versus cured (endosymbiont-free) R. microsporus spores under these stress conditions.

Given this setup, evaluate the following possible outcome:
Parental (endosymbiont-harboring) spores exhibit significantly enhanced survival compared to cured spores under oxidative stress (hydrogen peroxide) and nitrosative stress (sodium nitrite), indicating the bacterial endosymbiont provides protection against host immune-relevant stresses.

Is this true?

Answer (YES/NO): YES